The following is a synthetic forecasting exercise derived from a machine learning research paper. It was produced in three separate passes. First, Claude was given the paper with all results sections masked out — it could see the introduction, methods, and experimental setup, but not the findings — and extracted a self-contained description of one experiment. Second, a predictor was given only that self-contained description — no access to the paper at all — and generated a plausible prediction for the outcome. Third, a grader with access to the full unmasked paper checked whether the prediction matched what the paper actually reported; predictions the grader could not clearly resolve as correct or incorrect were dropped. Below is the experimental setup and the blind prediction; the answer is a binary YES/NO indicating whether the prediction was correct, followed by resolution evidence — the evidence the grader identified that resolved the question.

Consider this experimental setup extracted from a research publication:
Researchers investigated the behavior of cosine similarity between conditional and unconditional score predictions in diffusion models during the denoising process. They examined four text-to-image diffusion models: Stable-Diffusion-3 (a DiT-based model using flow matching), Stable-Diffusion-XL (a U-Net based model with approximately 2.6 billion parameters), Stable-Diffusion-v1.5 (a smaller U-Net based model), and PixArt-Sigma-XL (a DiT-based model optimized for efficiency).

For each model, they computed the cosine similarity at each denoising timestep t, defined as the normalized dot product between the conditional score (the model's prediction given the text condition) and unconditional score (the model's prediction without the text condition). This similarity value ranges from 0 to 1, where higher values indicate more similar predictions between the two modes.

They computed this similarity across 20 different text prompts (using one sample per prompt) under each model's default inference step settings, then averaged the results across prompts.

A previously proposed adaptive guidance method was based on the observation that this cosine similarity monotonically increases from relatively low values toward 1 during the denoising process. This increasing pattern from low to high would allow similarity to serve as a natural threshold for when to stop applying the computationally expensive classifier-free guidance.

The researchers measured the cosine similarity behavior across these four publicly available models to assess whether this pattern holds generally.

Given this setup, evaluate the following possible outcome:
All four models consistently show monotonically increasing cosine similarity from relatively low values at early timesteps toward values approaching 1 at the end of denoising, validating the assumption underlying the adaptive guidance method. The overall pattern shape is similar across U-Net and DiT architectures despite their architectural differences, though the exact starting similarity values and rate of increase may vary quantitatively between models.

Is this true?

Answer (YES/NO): NO